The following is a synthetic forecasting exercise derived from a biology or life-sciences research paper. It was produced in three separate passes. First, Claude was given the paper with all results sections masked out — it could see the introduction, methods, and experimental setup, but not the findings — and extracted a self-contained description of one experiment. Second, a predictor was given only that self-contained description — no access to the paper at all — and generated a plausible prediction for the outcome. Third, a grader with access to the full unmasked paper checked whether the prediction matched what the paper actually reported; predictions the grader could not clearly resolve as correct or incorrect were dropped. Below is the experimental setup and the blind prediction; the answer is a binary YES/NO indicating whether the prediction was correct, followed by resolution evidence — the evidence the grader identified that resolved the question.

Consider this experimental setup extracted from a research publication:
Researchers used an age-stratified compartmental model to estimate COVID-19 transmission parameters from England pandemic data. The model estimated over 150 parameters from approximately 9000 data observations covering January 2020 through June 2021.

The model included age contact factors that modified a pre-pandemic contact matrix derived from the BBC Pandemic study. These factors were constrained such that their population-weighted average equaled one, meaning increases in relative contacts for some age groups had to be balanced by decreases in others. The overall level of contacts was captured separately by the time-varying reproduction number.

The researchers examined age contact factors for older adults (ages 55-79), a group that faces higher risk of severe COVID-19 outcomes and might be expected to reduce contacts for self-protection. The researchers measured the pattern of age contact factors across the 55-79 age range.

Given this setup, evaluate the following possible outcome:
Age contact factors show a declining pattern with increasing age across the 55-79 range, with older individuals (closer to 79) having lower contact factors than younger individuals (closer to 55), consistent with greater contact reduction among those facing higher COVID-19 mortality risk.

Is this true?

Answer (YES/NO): YES